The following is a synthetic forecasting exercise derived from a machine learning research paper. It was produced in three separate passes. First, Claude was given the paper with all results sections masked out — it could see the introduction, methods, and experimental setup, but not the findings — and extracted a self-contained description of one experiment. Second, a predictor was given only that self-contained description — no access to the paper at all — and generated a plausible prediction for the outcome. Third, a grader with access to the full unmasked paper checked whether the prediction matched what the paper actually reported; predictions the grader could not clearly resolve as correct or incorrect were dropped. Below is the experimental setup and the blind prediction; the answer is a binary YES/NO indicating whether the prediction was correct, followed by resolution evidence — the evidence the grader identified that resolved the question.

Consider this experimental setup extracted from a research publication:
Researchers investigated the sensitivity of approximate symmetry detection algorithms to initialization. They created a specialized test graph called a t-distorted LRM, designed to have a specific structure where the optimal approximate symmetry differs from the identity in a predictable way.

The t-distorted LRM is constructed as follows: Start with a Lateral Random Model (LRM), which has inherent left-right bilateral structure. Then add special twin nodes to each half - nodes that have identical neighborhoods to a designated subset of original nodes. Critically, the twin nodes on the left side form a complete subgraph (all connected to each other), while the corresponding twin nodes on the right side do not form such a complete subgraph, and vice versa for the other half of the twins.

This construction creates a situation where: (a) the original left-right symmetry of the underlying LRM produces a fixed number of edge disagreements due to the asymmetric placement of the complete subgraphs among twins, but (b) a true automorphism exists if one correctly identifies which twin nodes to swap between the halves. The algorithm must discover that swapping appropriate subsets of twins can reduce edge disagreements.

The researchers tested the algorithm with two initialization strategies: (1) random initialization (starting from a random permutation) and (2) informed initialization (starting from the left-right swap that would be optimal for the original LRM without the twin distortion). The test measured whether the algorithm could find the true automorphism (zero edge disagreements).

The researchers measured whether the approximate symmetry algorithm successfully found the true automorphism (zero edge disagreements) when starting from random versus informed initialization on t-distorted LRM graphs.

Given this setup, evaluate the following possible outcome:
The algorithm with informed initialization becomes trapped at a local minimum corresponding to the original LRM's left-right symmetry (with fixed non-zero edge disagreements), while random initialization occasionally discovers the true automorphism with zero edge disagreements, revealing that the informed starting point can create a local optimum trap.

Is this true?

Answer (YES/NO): NO